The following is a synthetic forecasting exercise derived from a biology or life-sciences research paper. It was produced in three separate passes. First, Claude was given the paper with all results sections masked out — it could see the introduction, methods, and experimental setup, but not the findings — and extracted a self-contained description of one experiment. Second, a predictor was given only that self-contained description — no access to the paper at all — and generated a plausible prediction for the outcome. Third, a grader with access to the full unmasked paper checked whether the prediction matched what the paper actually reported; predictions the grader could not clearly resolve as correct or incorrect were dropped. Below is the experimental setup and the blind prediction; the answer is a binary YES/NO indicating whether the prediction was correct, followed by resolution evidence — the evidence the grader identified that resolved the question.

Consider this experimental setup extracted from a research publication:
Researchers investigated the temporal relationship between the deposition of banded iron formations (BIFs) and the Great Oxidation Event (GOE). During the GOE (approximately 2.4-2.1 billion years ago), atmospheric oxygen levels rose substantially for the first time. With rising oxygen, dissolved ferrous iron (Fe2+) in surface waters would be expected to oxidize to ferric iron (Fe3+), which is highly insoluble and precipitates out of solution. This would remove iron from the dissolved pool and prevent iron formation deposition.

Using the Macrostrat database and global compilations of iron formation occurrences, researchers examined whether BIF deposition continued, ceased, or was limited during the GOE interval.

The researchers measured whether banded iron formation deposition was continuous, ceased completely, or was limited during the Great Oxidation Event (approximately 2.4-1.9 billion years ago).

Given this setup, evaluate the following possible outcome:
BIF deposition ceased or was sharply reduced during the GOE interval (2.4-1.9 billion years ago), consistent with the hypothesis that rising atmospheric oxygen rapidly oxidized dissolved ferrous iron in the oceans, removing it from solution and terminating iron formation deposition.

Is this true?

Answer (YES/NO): NO